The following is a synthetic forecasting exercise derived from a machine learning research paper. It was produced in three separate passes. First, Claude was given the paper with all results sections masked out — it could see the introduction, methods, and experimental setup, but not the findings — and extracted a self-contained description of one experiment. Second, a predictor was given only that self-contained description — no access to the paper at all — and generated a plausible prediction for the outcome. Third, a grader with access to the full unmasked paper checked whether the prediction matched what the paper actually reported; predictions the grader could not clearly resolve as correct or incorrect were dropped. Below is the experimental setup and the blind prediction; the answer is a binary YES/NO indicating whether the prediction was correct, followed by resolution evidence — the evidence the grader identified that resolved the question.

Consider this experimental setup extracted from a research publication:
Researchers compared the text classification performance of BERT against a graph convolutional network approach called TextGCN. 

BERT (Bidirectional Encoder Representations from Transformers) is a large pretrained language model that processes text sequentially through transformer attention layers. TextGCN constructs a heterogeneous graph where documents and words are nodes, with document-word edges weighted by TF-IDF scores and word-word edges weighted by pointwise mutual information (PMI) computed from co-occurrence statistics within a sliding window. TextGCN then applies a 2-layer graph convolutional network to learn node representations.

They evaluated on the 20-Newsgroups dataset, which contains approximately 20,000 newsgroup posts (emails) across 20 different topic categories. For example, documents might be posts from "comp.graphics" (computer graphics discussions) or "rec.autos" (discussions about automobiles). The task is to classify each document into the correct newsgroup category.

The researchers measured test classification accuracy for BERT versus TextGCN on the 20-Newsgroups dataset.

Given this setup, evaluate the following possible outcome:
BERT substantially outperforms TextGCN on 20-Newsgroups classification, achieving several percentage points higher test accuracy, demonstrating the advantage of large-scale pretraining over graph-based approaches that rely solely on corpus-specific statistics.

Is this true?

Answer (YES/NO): NO